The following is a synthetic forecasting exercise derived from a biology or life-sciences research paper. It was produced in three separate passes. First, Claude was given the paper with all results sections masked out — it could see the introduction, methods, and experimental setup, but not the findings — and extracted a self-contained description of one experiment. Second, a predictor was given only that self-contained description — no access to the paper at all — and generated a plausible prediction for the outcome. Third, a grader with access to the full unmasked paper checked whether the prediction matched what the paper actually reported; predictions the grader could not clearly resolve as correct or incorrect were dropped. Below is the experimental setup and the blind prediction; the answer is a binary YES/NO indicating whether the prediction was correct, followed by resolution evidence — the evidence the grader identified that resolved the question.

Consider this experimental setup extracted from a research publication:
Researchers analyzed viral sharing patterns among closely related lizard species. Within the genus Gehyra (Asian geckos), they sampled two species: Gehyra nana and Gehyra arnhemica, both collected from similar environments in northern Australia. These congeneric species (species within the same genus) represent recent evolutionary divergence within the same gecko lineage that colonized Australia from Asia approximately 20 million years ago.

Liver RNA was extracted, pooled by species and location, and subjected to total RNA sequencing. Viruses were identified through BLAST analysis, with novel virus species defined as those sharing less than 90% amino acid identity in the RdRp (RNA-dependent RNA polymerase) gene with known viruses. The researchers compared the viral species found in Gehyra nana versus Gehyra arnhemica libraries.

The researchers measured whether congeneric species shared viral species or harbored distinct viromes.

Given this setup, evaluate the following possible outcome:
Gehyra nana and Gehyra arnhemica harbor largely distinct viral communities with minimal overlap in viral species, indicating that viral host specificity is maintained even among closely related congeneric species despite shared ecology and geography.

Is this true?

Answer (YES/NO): YES